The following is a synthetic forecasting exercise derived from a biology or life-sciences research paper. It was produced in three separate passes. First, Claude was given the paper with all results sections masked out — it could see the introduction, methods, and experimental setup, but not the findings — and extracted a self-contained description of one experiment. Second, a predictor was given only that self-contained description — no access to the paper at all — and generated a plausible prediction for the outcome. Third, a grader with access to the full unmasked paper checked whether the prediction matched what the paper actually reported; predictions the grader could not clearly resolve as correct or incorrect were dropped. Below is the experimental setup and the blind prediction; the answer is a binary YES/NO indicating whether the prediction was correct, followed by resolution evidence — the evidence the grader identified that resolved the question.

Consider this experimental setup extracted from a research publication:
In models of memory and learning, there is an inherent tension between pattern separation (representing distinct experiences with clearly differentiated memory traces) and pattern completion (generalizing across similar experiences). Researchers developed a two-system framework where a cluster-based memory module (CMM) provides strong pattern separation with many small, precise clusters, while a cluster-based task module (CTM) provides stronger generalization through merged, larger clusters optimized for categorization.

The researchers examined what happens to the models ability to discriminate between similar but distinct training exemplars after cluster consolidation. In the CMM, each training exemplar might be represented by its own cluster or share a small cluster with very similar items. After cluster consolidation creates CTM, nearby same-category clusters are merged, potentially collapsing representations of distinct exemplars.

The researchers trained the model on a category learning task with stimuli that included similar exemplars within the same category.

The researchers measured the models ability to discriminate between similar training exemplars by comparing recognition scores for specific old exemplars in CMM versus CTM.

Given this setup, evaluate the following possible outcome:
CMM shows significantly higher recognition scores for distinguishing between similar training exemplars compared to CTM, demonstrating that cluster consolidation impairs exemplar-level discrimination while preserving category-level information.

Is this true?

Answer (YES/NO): YES